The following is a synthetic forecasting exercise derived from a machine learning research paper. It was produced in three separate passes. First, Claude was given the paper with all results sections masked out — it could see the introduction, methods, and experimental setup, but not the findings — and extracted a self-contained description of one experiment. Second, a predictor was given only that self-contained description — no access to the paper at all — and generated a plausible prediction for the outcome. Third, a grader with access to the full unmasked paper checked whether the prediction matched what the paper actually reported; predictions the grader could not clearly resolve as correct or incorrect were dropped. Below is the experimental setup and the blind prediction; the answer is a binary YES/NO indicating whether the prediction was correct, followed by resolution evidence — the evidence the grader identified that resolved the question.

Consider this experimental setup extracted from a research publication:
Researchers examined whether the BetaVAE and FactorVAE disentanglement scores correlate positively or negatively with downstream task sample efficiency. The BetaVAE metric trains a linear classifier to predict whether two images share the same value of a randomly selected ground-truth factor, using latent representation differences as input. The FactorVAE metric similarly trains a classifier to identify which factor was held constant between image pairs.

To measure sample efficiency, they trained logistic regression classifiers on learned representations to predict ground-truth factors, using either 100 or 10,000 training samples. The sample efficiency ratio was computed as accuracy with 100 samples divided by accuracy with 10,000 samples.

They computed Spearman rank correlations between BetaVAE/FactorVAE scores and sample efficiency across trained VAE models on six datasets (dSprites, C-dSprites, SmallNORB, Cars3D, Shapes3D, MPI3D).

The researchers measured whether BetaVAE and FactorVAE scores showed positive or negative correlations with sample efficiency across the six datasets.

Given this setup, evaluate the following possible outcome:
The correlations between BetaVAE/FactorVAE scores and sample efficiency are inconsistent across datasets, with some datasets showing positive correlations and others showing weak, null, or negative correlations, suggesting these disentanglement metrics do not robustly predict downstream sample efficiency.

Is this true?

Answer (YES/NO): NO